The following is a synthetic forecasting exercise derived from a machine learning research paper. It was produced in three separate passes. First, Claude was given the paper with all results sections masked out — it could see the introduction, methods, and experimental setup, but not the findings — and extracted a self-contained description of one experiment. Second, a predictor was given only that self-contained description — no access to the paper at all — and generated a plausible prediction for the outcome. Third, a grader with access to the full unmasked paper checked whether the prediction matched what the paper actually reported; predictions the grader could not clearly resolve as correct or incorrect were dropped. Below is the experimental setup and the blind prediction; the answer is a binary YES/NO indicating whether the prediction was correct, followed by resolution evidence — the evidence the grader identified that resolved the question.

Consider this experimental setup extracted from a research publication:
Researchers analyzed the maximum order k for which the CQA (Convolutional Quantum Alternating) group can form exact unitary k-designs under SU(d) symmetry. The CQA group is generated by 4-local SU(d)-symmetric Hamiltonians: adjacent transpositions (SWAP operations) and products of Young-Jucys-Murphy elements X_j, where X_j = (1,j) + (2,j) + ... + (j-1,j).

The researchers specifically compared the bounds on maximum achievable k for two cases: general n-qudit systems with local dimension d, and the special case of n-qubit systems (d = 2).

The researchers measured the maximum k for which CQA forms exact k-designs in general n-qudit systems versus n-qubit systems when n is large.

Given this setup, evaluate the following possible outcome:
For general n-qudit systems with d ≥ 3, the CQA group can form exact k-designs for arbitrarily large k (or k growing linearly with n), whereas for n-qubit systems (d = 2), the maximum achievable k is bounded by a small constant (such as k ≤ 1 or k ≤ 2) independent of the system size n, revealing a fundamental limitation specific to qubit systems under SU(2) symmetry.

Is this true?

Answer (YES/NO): NO